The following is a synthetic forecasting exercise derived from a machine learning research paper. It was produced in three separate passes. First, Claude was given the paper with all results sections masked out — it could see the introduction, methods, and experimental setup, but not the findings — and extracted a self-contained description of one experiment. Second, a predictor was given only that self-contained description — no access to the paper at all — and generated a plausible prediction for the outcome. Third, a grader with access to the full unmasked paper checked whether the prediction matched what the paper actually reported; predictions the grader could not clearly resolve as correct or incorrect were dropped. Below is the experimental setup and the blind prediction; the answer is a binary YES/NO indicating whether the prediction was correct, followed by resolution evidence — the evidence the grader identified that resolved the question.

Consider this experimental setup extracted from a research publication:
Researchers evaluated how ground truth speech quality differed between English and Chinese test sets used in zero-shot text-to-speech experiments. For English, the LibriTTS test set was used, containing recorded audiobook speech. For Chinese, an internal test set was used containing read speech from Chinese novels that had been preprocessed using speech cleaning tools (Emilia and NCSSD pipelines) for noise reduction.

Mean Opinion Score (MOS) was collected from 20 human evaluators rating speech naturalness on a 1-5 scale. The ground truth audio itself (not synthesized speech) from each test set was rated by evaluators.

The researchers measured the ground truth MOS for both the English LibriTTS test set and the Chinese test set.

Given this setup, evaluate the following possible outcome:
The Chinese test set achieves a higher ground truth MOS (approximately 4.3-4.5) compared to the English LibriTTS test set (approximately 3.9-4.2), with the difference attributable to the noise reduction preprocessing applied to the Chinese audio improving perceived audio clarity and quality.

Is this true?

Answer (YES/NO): NO